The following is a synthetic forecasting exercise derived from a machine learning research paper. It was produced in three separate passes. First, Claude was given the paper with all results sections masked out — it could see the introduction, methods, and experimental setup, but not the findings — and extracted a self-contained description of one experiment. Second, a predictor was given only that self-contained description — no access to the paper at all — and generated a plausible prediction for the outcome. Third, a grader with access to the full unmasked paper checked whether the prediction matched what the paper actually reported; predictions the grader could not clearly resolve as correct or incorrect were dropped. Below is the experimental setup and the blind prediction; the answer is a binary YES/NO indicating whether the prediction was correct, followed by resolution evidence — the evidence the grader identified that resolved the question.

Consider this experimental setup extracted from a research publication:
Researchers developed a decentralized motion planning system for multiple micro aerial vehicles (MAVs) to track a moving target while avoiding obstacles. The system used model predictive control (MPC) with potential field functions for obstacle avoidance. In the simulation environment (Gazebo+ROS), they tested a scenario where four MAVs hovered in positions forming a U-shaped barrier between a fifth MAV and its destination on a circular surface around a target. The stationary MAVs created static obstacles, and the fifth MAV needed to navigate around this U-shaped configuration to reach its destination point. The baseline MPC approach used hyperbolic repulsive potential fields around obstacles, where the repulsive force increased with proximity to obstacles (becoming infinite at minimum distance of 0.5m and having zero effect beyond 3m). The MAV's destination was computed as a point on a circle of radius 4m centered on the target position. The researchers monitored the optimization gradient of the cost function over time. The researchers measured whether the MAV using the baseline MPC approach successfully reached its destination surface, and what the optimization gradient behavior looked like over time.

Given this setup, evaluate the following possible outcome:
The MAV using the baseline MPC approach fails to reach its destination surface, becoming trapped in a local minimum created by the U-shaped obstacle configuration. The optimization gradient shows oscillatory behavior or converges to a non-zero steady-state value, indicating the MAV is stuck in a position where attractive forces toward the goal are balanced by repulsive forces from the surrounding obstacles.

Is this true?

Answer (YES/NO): YES